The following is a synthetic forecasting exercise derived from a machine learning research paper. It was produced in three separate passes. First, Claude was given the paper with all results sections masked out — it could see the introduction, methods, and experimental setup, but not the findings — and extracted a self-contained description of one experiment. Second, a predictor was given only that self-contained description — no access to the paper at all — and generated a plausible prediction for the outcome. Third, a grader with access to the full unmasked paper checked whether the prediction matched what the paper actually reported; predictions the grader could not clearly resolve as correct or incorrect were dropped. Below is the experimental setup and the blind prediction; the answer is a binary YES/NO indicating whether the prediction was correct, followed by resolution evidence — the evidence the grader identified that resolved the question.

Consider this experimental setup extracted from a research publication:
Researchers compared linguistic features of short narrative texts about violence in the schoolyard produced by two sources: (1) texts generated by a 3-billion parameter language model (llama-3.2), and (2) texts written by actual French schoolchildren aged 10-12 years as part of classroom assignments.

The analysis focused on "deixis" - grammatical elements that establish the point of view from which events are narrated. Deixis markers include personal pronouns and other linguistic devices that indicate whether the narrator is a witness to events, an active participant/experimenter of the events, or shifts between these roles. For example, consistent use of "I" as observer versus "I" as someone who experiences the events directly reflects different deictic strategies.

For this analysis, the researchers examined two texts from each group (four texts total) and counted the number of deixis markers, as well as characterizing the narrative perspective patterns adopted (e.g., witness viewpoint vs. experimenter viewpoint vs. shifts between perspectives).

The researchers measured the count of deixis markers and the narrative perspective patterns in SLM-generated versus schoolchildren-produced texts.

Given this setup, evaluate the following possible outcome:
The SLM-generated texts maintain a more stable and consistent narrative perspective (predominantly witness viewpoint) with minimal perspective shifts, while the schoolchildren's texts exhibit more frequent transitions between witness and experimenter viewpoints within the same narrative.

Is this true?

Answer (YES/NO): YES